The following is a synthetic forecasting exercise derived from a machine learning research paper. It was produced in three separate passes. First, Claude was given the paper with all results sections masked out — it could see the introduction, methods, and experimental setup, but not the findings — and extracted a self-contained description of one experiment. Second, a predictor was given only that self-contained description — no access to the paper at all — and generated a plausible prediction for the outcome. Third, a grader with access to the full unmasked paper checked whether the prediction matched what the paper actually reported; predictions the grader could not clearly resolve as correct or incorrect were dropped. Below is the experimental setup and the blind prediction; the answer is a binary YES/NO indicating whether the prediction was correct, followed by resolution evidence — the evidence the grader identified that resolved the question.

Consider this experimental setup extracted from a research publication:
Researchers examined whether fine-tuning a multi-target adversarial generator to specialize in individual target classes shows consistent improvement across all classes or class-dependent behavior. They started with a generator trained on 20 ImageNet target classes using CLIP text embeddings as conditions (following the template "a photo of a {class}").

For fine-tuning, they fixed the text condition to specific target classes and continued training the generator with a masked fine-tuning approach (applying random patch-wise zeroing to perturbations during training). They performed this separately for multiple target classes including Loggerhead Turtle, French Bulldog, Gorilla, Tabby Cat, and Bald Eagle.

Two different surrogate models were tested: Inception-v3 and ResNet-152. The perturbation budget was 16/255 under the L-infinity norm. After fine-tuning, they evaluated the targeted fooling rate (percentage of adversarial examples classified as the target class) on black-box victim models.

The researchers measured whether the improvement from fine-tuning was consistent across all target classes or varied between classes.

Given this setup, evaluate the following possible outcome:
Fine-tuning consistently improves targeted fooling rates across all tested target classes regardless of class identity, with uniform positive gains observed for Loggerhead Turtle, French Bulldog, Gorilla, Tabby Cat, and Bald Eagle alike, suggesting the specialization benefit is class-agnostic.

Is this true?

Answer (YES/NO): NO